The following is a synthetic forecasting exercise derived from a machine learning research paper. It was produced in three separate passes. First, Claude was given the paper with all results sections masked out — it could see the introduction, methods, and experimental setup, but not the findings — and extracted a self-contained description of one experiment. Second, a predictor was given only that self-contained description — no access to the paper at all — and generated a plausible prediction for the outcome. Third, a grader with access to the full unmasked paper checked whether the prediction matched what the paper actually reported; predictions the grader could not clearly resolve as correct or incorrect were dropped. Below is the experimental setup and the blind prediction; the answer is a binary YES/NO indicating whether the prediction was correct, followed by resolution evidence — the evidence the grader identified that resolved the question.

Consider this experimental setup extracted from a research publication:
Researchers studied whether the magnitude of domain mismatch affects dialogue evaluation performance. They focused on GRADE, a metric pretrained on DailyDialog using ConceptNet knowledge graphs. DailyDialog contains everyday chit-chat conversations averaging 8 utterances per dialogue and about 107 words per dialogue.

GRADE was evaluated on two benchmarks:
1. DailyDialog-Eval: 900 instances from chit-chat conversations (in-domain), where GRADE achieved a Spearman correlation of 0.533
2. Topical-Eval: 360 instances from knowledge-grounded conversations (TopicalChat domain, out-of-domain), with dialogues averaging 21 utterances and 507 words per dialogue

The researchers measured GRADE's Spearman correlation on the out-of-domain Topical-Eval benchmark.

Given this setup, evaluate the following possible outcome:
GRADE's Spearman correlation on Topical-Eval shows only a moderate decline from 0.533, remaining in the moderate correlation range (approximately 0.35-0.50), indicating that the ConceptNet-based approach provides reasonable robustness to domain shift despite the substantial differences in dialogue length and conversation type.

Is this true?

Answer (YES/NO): NO